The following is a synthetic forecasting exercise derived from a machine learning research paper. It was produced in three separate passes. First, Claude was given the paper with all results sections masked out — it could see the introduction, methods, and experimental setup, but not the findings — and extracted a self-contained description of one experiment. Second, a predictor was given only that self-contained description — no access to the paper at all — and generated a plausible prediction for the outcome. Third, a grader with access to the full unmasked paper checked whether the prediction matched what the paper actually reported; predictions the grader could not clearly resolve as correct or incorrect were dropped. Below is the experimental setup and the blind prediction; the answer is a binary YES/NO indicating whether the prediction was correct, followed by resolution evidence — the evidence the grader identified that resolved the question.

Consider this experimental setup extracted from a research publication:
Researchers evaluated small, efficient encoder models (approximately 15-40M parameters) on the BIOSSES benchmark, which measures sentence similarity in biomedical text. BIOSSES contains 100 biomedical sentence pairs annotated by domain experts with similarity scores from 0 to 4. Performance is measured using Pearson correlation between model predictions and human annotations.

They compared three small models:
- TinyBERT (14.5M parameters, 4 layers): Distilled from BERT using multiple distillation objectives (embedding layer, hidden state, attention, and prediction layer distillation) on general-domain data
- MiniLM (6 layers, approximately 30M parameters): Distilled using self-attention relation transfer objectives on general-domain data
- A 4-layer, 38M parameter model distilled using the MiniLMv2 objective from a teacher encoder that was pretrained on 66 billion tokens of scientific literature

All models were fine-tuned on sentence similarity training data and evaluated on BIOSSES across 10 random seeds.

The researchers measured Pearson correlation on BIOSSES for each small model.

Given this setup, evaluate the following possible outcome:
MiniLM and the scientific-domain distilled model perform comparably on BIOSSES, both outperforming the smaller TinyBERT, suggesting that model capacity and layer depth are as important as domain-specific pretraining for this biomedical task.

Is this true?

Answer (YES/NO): NO